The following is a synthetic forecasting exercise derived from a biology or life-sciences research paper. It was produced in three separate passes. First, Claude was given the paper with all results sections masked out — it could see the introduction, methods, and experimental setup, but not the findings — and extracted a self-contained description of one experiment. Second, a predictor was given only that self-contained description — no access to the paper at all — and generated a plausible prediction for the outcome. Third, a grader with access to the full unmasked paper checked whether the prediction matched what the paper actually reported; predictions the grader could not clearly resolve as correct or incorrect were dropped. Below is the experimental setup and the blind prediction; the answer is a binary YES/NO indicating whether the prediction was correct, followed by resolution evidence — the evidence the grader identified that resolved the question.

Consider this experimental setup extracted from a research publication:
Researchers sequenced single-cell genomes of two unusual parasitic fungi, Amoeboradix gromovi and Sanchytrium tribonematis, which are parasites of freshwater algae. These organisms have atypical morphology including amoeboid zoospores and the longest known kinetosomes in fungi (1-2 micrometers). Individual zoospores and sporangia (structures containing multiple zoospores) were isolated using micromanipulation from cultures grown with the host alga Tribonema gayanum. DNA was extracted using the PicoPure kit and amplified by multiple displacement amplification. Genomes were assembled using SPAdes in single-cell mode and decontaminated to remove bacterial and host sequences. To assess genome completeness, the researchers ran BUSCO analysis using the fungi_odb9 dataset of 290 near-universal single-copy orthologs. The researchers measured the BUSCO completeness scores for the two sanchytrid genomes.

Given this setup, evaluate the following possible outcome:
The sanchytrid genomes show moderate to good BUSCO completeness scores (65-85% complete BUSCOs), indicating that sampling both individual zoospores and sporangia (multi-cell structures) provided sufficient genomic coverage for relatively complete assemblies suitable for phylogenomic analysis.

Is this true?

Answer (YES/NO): NO